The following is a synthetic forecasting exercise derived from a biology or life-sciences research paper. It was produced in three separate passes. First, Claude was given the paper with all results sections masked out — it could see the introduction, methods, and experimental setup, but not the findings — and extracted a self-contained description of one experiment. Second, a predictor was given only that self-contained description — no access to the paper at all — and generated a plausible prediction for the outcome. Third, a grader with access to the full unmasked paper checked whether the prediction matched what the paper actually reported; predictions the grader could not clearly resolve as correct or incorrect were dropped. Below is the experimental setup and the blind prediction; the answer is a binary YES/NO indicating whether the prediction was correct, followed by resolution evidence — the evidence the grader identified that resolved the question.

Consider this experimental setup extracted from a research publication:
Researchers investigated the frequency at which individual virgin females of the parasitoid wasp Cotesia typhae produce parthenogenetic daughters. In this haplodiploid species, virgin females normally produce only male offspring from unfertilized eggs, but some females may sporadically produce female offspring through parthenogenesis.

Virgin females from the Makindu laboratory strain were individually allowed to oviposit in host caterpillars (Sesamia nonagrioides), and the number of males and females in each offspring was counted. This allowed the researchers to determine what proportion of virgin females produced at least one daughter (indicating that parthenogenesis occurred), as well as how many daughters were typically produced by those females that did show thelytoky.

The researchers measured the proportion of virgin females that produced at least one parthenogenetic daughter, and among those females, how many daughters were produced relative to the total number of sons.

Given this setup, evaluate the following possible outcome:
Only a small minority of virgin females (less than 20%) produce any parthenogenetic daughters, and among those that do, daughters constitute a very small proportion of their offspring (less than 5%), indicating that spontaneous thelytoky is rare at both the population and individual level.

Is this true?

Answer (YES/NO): NO